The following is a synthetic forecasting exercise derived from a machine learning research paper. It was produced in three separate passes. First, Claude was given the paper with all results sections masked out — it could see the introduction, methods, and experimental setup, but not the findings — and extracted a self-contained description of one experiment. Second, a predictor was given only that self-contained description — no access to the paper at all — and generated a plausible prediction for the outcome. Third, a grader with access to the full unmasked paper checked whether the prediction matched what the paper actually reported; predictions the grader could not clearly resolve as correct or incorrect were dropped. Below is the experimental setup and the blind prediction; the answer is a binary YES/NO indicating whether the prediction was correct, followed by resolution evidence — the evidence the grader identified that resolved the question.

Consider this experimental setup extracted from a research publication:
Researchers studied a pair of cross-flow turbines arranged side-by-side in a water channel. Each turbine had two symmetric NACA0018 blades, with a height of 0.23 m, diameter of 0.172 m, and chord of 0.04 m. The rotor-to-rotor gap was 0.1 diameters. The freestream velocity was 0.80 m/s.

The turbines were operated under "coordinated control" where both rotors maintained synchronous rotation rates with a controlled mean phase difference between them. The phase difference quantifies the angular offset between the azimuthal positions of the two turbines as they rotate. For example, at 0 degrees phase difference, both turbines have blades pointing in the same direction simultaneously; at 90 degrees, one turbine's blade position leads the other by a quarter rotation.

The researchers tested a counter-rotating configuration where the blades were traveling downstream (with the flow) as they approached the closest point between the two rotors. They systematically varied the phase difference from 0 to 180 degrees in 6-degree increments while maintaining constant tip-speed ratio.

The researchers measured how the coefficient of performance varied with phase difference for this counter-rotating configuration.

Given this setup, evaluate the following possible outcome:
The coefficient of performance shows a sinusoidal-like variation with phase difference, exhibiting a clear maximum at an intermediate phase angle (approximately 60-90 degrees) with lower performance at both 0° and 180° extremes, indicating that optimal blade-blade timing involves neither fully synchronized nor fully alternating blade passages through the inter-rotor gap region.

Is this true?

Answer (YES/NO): YES